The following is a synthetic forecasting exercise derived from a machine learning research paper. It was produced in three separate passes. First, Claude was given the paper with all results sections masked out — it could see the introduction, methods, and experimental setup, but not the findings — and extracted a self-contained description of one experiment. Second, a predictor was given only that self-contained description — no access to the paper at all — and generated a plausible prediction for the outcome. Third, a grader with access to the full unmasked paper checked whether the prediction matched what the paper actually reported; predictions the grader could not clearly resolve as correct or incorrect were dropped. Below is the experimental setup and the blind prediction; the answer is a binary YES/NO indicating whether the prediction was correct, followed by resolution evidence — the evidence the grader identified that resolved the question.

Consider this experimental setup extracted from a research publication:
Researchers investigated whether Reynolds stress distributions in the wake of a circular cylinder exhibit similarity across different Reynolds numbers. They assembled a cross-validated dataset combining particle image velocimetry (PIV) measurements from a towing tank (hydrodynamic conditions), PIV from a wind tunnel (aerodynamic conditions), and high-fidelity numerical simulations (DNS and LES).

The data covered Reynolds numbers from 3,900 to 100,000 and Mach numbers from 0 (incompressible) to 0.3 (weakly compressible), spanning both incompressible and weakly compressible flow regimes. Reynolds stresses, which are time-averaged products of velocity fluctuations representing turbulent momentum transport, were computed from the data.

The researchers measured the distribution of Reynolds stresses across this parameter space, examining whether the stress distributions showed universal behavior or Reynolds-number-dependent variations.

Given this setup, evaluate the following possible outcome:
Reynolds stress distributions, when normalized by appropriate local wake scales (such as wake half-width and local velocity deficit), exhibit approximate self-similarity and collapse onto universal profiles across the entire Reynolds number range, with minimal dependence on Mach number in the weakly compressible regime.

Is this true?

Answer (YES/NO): YES